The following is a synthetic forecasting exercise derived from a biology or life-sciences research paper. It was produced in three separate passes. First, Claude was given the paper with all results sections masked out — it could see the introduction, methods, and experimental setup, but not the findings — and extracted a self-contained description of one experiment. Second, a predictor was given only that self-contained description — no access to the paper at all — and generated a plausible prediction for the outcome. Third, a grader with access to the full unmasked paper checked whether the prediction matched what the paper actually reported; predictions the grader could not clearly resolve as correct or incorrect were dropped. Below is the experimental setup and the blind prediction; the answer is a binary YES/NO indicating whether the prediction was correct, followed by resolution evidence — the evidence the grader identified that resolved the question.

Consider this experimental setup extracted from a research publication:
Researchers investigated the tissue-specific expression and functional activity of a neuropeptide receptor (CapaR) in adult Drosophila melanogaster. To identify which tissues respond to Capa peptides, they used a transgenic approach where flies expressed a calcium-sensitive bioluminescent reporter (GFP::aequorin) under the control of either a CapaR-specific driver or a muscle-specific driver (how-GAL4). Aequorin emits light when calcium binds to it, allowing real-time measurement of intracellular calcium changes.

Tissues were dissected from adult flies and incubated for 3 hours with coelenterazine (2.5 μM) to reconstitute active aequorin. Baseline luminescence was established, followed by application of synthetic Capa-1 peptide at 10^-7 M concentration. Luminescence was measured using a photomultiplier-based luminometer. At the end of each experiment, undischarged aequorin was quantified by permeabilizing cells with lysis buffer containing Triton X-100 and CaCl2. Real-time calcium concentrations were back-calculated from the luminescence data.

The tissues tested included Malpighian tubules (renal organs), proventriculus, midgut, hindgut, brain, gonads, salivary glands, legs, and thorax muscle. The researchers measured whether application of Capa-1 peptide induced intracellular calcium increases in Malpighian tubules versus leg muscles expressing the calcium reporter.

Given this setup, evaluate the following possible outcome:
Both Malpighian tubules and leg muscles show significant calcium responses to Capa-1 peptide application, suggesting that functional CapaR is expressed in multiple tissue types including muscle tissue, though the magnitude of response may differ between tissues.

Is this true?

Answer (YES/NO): YES